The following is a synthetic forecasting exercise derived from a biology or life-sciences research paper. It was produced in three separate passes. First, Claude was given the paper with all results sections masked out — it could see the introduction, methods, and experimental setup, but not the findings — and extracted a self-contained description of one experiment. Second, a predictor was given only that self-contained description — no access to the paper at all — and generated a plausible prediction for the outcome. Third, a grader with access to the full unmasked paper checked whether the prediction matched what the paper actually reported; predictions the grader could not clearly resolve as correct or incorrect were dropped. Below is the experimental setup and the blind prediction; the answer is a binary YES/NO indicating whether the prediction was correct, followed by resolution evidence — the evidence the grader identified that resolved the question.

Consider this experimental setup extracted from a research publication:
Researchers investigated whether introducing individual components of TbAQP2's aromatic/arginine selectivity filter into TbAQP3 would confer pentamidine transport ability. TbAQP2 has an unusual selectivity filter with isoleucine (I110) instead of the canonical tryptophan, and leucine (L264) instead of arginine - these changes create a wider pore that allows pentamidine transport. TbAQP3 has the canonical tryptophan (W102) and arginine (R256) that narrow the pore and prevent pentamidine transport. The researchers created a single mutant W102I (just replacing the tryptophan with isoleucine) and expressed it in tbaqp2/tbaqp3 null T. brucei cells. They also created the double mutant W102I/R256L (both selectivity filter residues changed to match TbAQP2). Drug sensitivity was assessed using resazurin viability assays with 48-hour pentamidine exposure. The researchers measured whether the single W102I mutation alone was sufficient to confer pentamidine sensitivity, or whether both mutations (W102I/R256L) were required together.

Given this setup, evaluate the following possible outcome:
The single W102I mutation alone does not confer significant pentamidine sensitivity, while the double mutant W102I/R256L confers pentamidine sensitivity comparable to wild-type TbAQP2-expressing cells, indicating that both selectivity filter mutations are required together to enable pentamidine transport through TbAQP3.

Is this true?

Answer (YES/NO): NO